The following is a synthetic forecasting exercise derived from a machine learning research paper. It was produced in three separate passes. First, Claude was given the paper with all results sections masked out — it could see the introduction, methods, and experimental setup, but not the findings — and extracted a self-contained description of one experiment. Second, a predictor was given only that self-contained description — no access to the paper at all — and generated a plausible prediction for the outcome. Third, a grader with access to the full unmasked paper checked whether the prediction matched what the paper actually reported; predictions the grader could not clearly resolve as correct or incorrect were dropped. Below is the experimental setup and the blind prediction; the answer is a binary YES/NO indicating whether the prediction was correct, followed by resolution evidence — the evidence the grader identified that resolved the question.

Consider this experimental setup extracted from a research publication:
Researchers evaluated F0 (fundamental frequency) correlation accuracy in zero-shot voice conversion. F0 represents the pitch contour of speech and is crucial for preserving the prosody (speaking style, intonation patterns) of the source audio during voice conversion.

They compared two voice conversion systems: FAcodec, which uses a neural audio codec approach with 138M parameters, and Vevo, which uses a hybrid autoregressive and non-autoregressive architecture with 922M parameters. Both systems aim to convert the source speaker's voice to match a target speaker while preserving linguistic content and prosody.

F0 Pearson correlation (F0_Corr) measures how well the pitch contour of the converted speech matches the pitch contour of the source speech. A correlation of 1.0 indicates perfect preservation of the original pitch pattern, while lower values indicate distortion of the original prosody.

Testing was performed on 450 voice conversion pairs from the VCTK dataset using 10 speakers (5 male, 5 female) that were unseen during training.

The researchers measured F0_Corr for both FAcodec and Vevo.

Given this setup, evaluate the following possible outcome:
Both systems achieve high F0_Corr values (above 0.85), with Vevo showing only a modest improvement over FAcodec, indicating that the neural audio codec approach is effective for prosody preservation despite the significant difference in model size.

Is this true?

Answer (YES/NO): NO